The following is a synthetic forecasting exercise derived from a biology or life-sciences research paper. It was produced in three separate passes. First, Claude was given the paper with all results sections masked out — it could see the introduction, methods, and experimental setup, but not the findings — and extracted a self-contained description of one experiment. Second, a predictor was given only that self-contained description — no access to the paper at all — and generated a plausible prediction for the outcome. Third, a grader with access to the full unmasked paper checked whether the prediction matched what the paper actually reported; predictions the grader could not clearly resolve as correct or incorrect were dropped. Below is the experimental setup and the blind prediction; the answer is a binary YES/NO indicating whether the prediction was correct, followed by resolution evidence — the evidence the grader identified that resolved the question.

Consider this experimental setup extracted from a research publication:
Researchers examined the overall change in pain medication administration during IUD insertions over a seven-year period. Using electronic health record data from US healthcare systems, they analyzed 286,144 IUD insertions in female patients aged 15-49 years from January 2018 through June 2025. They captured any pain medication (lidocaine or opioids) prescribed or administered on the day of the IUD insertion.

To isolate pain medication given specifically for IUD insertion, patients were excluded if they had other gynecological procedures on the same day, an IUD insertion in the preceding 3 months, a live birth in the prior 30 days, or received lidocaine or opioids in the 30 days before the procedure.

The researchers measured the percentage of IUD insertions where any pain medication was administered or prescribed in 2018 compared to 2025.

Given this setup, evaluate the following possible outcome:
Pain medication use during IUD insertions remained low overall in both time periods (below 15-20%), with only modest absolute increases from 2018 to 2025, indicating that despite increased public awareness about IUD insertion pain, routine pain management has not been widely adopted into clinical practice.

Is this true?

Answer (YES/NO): YES